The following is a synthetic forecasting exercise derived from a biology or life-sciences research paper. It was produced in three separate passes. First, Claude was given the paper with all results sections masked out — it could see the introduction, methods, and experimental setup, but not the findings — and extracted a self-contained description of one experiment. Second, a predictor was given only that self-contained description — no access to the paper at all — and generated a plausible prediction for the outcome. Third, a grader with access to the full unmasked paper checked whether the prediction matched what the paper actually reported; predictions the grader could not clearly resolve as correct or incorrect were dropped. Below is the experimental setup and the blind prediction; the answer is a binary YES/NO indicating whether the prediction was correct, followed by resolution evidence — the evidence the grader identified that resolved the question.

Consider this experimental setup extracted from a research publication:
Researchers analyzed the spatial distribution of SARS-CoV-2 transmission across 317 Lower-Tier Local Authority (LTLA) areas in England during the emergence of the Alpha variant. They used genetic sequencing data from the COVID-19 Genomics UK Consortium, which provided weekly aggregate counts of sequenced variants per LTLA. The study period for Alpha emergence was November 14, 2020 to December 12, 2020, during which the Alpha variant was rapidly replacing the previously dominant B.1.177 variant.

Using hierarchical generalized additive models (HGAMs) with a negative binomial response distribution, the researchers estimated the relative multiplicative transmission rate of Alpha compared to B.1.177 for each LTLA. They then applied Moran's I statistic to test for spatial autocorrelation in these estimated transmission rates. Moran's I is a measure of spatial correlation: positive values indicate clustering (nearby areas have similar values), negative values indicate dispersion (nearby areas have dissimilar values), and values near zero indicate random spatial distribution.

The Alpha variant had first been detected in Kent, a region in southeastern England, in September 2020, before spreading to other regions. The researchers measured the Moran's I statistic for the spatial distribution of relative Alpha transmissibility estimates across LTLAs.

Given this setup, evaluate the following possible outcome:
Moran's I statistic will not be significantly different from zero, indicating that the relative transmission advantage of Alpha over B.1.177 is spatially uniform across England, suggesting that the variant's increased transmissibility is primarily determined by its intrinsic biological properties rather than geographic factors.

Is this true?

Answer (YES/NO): NO